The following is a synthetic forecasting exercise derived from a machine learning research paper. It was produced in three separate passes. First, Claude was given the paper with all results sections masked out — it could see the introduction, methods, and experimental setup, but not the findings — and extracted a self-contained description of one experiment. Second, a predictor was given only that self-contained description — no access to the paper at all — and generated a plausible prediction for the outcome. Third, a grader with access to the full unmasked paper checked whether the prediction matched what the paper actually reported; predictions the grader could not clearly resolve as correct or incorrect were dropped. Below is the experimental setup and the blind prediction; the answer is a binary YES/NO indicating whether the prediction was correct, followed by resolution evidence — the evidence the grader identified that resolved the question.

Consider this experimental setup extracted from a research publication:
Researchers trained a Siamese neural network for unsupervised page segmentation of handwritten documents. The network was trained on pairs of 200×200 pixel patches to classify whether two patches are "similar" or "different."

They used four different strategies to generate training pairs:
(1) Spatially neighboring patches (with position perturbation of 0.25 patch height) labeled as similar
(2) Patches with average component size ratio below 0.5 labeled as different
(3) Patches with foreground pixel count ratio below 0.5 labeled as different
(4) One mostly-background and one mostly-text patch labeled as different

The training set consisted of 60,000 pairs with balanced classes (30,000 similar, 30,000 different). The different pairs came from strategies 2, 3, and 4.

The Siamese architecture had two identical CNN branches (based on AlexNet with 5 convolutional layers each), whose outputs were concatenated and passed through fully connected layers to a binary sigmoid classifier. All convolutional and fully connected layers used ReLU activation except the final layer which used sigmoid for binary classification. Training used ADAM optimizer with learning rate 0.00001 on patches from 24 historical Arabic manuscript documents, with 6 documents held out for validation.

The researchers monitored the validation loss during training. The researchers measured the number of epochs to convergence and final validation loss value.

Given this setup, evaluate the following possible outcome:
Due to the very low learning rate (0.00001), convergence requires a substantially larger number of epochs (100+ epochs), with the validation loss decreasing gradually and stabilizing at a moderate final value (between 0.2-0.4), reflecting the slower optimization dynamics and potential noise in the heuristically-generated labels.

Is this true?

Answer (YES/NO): NO